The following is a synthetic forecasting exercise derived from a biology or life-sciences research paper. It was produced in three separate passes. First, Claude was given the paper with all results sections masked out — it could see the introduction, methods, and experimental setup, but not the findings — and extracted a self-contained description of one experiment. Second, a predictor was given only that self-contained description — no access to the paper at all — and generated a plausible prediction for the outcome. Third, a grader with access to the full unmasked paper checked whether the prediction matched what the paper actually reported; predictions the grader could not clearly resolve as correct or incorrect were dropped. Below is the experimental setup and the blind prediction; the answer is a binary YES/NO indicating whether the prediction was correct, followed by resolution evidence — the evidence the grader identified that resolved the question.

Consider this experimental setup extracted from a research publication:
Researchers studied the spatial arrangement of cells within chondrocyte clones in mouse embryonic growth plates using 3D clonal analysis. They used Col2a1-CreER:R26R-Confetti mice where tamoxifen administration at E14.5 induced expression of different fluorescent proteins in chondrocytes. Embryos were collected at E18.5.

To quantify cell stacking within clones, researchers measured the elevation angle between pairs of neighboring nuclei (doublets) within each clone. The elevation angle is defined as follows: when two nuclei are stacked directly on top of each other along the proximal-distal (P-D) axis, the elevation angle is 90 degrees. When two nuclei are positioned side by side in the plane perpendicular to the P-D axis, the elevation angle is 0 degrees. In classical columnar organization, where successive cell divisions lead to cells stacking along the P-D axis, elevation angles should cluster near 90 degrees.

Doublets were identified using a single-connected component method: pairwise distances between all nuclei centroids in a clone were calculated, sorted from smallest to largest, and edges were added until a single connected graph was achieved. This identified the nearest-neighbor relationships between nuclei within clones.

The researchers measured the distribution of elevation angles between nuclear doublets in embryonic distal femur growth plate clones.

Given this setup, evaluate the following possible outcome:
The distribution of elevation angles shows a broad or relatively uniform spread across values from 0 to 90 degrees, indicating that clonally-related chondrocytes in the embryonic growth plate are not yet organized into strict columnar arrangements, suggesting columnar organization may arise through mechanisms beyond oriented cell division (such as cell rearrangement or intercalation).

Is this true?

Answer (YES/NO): NO